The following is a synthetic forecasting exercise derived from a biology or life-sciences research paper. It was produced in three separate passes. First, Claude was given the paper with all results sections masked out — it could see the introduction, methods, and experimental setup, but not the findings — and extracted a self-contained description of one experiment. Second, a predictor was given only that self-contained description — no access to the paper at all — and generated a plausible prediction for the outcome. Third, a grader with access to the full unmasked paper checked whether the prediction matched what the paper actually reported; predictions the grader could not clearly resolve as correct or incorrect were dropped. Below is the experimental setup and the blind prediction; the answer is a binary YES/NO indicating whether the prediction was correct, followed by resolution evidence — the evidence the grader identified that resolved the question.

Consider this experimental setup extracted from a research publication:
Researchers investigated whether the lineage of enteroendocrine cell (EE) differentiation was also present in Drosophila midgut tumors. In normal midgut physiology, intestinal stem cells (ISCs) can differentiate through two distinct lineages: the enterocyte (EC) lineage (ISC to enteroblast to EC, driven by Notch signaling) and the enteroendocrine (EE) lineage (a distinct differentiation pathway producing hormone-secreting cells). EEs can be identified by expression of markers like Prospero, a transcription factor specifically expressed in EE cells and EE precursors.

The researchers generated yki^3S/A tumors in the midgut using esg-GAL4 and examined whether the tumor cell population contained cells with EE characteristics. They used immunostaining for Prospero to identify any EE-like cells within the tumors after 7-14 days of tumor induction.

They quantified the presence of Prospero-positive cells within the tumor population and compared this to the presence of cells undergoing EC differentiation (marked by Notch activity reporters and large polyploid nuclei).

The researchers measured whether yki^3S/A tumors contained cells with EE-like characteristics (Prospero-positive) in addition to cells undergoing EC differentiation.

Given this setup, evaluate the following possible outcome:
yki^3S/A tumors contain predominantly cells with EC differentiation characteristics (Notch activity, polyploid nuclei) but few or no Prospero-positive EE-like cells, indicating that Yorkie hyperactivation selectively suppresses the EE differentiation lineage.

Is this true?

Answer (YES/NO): YES